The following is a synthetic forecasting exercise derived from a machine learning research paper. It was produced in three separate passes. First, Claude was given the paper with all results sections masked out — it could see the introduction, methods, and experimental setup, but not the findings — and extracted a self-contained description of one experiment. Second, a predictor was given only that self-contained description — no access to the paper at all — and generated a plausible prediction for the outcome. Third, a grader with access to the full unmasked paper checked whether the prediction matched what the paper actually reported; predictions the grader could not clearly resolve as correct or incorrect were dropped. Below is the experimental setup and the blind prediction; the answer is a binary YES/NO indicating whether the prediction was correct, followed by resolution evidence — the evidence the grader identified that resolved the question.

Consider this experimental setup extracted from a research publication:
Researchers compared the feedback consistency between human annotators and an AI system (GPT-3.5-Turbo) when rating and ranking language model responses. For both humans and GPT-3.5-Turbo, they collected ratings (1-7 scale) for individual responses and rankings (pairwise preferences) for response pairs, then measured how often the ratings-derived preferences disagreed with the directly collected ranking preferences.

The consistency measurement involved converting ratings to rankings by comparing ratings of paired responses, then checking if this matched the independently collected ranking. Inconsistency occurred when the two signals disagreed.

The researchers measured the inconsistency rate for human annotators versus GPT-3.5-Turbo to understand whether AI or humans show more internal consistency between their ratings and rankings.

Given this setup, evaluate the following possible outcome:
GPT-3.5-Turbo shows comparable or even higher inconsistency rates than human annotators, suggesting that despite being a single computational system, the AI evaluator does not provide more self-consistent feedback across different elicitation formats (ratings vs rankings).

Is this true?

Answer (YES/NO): YES